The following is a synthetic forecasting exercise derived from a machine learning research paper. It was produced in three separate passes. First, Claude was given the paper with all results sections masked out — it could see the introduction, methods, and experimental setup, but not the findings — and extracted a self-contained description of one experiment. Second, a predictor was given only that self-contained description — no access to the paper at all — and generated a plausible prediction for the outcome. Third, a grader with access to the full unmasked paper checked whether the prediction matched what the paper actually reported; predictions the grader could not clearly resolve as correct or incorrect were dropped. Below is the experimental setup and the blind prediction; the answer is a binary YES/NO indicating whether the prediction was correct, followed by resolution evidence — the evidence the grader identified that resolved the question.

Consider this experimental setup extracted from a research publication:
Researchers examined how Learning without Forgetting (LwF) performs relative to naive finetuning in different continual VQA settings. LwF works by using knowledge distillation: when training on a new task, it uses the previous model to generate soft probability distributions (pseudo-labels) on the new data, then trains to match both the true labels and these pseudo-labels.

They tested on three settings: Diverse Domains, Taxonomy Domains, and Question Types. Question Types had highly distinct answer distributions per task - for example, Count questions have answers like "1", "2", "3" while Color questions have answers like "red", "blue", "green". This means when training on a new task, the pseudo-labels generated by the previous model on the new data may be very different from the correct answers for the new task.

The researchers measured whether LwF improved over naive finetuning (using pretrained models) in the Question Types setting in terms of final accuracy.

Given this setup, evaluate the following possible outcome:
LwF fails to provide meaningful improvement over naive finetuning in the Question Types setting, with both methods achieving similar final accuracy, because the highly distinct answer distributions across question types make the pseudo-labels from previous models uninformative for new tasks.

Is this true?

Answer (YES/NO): NO